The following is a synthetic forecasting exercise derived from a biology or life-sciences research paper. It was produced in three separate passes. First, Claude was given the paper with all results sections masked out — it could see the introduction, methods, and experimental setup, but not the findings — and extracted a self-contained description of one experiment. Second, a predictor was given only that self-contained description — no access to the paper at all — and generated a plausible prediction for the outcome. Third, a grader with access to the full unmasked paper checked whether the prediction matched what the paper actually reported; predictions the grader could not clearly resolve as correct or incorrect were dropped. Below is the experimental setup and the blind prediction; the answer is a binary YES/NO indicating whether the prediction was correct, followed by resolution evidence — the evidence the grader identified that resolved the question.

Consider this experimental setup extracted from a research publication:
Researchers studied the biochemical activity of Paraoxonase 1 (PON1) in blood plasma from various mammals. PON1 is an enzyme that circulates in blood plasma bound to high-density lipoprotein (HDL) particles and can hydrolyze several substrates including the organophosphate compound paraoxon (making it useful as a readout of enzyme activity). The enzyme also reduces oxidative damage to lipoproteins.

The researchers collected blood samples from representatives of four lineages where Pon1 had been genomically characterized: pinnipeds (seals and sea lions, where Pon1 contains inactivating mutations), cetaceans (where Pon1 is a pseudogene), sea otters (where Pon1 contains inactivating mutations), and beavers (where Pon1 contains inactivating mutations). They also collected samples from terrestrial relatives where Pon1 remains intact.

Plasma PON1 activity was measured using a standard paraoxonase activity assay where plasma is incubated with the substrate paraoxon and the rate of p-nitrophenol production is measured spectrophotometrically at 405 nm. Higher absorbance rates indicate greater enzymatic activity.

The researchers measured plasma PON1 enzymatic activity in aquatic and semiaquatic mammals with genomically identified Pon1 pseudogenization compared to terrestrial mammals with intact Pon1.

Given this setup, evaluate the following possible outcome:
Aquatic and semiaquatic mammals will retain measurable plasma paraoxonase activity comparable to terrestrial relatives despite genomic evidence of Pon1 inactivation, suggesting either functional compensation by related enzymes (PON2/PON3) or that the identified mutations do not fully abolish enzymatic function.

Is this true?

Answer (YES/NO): NO